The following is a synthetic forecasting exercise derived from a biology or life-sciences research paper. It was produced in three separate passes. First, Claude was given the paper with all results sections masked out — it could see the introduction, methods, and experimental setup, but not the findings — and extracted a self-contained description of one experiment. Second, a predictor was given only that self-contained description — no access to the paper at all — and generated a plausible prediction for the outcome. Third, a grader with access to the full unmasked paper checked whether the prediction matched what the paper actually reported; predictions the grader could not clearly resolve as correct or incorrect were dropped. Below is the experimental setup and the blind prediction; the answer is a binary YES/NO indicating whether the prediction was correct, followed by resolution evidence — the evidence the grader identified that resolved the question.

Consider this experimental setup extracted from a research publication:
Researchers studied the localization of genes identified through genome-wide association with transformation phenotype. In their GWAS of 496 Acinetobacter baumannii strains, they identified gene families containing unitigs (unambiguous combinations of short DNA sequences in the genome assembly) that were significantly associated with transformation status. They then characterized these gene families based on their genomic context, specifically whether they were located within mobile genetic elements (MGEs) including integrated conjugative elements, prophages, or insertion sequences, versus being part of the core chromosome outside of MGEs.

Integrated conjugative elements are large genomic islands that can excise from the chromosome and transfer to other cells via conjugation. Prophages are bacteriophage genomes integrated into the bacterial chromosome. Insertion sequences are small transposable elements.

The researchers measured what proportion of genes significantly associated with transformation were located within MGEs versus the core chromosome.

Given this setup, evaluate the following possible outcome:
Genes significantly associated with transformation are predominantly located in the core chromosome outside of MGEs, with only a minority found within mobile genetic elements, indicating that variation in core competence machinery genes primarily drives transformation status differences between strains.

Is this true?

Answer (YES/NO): NO